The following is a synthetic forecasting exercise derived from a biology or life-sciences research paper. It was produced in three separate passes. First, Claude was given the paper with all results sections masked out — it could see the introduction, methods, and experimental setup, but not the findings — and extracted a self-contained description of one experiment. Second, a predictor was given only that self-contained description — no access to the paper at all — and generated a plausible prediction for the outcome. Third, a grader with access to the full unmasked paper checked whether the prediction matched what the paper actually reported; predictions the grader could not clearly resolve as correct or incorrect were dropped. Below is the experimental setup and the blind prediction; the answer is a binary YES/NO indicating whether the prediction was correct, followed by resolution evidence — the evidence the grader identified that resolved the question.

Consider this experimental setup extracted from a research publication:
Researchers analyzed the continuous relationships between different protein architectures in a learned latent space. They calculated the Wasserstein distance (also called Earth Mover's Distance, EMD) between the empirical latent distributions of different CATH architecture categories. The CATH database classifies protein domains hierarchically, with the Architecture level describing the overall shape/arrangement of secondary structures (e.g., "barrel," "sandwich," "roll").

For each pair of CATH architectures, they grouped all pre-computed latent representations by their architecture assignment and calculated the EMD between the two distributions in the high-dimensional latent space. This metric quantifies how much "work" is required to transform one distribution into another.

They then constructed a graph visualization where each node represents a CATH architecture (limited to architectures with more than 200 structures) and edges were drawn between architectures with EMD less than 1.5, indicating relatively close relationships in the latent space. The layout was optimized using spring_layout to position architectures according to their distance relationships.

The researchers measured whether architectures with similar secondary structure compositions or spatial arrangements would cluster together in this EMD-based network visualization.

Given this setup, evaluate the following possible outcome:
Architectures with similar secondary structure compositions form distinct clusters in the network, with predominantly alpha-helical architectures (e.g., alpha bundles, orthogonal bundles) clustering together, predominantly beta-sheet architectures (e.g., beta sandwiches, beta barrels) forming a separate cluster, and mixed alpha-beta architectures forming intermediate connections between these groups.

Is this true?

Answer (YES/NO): YES